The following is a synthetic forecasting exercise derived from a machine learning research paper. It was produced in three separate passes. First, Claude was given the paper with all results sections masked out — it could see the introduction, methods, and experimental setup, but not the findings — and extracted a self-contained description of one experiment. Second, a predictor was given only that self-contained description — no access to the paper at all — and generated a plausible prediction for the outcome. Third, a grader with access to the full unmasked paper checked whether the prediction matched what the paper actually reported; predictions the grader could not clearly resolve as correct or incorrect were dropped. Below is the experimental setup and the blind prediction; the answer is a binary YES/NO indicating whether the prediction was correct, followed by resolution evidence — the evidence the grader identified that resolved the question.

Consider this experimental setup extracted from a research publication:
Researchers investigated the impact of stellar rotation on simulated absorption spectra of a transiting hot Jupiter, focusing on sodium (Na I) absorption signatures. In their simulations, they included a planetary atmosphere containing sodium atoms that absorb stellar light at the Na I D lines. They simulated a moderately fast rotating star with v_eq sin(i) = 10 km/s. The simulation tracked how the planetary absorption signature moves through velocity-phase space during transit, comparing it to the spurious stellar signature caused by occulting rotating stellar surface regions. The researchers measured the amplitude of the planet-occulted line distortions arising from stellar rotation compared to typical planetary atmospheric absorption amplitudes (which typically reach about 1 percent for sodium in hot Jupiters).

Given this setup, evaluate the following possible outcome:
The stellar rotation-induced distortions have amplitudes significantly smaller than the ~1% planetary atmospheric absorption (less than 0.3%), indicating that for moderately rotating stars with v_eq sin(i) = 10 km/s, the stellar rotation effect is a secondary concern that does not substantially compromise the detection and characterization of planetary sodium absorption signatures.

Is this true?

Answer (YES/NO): NO